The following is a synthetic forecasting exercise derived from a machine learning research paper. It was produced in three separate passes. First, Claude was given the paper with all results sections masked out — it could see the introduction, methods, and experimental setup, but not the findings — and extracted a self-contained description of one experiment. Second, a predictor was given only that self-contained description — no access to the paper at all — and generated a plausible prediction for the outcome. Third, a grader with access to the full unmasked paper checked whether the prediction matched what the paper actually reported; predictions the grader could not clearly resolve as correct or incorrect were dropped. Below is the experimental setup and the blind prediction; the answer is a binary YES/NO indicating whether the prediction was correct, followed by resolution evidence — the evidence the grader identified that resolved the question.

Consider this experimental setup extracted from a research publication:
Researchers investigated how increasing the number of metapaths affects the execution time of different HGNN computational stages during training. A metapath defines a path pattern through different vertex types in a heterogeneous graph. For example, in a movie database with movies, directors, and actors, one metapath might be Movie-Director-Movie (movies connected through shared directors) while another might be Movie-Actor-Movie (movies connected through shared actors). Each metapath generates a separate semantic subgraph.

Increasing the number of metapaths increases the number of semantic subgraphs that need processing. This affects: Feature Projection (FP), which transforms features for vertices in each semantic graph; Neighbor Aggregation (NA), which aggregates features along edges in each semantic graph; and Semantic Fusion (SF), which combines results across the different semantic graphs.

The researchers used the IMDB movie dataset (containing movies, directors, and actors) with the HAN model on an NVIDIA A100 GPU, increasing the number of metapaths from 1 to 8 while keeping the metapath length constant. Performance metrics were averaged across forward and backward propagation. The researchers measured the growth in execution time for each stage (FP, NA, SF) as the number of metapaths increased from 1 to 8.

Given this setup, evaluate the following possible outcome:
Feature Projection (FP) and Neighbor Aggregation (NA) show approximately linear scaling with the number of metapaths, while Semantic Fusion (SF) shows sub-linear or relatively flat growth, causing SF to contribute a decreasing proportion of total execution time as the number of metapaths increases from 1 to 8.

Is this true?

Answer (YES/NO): NO